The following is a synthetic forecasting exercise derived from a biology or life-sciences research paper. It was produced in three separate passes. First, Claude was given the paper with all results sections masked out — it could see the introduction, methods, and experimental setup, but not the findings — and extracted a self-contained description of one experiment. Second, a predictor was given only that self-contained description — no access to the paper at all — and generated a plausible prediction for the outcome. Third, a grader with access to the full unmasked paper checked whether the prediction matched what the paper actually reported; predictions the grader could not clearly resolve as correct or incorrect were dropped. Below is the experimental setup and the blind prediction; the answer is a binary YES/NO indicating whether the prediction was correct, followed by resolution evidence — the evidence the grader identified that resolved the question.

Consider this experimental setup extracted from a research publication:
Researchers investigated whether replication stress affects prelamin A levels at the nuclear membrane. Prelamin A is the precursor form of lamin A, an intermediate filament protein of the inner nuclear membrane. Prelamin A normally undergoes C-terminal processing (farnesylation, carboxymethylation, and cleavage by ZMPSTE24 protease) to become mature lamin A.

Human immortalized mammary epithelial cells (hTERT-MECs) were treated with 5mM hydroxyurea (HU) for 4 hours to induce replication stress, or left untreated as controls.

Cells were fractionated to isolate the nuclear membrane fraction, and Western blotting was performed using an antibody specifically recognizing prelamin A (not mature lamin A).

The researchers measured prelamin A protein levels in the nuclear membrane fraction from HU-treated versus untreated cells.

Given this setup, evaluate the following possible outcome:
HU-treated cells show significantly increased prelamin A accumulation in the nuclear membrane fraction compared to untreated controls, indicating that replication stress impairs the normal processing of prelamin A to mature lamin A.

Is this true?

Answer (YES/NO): NO